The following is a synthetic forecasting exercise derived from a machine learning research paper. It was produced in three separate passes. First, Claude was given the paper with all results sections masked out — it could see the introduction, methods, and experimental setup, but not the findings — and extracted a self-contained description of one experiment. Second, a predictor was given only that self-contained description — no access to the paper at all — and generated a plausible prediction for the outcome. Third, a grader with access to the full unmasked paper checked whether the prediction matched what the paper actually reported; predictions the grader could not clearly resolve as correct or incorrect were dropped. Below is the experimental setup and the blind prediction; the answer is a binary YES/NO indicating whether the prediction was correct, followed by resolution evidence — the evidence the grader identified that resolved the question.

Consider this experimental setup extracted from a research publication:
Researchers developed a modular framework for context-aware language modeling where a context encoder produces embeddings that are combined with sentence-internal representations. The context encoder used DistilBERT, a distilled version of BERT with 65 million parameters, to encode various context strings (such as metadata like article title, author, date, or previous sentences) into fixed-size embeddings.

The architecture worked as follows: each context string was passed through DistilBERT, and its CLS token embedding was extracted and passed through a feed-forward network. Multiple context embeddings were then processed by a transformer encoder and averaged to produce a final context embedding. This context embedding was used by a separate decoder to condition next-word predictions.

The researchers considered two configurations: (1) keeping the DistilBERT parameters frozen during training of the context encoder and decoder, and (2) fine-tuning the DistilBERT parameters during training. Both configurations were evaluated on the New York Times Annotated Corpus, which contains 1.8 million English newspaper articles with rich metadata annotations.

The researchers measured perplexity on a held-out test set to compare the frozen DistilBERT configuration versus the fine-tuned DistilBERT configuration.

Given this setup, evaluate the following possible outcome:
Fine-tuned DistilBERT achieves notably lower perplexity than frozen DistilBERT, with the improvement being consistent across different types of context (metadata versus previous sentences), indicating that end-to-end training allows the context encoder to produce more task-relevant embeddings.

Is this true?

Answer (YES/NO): NO